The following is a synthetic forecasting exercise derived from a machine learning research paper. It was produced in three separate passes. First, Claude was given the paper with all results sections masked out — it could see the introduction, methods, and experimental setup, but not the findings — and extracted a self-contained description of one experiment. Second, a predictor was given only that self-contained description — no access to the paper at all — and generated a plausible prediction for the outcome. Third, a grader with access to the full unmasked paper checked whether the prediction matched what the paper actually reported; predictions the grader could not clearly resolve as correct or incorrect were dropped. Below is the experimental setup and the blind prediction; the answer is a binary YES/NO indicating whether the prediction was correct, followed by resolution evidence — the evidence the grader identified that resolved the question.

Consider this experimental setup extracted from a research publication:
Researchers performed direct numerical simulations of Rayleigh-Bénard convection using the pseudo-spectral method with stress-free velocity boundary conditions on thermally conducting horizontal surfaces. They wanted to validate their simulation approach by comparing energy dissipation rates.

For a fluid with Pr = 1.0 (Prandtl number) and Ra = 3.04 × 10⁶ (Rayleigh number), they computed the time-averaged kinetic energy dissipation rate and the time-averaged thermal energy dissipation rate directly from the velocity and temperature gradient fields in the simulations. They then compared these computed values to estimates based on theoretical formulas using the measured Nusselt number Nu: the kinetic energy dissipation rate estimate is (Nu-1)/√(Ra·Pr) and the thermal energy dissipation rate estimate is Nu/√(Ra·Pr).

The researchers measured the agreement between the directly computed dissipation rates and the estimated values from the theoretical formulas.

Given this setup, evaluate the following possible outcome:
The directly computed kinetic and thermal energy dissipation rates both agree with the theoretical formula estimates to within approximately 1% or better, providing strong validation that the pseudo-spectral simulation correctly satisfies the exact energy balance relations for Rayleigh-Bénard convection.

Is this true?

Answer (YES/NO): NO